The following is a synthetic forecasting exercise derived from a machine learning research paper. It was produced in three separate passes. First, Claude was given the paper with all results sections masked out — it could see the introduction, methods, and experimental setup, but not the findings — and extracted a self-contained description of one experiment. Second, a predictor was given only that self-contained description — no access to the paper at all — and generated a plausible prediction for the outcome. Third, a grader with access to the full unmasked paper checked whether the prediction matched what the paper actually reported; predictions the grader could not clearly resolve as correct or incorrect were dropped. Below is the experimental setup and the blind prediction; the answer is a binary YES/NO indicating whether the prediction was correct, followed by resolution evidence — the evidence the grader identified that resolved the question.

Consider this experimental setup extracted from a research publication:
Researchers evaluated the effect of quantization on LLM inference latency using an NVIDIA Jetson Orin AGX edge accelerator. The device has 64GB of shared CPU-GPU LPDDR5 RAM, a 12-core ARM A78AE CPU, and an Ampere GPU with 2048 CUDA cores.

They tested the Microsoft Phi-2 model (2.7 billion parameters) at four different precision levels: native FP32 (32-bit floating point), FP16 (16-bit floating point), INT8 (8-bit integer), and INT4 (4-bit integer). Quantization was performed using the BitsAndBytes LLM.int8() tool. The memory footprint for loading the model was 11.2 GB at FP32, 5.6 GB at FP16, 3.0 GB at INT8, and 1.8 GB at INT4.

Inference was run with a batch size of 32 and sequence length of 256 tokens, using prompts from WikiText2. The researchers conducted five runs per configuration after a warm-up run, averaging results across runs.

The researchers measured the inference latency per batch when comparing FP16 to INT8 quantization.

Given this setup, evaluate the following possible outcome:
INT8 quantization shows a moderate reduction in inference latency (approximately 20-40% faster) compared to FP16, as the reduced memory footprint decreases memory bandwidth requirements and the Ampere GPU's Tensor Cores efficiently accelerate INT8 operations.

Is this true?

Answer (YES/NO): NO